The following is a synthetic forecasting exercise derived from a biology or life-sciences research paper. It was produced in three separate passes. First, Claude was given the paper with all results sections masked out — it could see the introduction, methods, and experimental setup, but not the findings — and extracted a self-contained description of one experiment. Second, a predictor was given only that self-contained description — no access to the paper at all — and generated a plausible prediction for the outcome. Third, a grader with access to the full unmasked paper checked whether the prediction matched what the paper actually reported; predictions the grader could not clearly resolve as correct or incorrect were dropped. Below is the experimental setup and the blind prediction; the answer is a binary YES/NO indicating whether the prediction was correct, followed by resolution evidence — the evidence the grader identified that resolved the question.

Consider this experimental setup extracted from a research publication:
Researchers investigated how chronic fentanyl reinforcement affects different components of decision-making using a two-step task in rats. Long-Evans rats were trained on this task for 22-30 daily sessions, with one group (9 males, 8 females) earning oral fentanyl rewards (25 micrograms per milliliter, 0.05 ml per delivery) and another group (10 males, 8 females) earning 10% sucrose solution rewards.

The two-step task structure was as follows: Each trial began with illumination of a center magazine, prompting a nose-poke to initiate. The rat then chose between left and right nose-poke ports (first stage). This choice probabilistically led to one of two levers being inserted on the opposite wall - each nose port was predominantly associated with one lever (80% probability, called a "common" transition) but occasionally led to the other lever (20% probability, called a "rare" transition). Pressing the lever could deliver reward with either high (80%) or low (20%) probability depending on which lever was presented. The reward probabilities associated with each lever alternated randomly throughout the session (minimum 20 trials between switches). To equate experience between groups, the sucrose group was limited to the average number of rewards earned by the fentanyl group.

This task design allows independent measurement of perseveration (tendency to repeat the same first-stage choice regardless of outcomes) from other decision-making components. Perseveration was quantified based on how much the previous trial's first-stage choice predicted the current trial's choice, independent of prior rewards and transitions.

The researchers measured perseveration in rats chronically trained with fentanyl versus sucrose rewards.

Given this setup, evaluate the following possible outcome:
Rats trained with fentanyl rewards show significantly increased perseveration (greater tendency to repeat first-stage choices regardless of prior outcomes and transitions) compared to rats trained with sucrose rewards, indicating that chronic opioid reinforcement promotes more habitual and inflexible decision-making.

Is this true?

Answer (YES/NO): YES